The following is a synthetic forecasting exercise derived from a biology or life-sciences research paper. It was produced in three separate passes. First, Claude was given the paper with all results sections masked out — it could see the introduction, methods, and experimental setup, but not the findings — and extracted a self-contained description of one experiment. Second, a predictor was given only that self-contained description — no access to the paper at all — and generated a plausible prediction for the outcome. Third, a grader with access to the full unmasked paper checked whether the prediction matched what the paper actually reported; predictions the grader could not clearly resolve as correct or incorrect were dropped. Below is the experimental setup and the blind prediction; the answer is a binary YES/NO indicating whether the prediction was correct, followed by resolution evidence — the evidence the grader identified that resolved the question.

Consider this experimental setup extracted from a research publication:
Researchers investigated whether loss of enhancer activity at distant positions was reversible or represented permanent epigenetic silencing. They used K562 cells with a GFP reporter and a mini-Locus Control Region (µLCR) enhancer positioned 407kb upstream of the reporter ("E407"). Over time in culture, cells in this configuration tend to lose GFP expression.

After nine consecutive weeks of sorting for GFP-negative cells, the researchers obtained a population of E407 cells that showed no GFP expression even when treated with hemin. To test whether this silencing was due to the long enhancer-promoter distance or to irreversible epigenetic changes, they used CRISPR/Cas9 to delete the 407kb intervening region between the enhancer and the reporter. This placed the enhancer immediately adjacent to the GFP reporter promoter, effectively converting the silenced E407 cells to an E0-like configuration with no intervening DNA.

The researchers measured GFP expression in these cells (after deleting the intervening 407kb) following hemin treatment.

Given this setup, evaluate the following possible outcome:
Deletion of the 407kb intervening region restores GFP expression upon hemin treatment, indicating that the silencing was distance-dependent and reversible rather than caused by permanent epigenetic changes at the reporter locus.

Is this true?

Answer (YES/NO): NO